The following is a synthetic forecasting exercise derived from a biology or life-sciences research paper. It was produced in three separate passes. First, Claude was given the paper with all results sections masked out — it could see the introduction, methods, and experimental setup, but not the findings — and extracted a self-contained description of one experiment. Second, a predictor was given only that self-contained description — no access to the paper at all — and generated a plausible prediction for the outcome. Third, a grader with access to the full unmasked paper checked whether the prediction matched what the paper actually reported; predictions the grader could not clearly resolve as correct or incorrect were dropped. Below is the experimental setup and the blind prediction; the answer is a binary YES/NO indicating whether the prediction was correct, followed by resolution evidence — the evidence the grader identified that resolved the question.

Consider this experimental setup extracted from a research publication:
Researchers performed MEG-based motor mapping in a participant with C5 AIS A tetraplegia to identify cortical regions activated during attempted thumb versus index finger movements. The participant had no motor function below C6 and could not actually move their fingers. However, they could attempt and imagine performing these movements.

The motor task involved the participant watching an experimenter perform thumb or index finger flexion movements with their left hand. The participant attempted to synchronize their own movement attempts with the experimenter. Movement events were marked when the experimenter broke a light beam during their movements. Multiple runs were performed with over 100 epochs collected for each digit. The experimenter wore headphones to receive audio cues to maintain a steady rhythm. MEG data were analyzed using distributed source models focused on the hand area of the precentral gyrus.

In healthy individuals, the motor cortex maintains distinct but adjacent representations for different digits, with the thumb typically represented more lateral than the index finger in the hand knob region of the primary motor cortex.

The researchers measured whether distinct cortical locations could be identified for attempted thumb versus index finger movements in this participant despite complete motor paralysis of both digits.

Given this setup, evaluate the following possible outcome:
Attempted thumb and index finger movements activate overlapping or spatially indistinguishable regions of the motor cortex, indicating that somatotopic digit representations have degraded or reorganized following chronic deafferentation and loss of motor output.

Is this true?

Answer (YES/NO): NO